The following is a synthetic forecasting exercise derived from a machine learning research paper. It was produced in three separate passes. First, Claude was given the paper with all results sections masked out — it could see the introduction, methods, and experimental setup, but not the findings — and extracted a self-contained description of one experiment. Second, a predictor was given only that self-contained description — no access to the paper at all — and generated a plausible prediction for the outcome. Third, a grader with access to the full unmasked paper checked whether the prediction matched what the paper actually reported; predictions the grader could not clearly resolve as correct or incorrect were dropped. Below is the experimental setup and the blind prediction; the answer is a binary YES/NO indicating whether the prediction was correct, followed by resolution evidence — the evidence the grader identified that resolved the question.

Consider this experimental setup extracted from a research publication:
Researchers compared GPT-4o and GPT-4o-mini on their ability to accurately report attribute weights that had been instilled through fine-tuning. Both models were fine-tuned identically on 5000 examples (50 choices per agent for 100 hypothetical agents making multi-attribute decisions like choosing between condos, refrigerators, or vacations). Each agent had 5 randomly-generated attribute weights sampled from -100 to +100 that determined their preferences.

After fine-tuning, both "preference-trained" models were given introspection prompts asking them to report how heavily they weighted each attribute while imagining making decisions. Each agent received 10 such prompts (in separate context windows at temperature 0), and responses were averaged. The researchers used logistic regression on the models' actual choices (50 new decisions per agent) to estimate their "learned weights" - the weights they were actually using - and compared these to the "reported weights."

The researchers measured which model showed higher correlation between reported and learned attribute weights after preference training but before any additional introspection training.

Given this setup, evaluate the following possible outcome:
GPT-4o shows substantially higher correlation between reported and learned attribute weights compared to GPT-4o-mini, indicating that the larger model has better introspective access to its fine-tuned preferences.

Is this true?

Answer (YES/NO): NO